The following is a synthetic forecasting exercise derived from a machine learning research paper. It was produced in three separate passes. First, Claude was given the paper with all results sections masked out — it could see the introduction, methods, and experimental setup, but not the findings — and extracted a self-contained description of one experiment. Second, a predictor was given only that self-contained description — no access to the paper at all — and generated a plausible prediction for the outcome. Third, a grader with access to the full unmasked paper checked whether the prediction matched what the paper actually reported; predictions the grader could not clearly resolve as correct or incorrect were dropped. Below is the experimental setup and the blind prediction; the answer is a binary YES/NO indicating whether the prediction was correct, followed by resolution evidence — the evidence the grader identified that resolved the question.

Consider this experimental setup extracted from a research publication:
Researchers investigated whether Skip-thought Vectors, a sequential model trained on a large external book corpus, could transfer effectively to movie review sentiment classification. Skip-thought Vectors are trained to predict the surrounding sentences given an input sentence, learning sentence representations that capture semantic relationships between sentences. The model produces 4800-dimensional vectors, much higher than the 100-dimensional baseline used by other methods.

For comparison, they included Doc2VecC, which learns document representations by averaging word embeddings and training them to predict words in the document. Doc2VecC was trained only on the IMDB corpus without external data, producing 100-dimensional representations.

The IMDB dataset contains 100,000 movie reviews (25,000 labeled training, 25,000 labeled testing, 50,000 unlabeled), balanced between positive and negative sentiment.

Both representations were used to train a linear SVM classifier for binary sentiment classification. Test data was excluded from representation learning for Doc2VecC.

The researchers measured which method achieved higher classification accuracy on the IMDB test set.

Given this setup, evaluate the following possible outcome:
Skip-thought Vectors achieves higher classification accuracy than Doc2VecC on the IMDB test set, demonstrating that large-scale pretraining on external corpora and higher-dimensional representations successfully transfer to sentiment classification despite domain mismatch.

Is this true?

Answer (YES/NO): NO